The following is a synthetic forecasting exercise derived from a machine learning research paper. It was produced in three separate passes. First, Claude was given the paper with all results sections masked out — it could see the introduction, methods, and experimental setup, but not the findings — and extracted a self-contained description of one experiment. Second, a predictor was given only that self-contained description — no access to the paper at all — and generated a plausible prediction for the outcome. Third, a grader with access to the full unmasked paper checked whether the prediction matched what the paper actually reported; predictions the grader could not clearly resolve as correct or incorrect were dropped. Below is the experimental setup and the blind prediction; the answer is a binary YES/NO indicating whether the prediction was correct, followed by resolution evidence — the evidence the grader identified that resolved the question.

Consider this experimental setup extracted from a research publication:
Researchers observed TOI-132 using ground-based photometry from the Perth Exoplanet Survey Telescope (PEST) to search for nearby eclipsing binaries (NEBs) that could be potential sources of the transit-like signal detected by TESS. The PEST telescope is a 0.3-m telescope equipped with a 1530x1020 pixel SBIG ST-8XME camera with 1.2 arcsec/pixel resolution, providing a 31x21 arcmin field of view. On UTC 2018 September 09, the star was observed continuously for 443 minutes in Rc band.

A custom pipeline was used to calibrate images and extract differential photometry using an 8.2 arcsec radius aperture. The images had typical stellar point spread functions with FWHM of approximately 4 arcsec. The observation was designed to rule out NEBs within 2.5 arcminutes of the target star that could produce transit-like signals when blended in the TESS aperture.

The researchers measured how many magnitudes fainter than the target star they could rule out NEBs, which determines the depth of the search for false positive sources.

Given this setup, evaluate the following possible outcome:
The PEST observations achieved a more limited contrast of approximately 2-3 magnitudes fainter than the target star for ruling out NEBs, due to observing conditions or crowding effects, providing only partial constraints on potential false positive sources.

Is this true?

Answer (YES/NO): NO